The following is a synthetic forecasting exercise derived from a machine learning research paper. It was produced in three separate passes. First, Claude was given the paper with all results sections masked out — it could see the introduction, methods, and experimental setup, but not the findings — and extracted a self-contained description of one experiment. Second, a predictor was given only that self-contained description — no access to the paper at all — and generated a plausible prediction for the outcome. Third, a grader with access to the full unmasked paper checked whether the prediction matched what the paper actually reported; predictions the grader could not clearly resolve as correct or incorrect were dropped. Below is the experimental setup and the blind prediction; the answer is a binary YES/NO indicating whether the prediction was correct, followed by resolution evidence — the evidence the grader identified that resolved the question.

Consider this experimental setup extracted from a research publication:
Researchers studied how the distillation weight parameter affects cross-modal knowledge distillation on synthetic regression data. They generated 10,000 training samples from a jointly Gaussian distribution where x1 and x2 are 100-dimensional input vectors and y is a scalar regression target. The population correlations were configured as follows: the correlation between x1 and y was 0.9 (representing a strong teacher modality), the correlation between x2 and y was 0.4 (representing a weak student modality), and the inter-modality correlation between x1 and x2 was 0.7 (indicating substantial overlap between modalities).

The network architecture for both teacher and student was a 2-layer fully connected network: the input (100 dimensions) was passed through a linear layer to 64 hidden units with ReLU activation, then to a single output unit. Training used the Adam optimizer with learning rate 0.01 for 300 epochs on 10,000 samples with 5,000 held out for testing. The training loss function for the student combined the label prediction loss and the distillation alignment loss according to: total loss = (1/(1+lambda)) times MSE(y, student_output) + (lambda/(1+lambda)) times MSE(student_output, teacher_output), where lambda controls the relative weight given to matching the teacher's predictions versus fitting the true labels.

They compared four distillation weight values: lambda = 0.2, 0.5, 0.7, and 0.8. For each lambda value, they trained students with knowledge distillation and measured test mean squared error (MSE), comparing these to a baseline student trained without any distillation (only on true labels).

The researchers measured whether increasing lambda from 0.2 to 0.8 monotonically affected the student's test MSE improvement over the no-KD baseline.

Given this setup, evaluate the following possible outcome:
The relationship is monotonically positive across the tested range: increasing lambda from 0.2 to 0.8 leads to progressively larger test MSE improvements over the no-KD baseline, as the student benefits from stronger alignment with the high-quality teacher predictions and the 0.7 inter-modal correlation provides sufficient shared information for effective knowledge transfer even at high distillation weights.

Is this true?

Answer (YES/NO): NO